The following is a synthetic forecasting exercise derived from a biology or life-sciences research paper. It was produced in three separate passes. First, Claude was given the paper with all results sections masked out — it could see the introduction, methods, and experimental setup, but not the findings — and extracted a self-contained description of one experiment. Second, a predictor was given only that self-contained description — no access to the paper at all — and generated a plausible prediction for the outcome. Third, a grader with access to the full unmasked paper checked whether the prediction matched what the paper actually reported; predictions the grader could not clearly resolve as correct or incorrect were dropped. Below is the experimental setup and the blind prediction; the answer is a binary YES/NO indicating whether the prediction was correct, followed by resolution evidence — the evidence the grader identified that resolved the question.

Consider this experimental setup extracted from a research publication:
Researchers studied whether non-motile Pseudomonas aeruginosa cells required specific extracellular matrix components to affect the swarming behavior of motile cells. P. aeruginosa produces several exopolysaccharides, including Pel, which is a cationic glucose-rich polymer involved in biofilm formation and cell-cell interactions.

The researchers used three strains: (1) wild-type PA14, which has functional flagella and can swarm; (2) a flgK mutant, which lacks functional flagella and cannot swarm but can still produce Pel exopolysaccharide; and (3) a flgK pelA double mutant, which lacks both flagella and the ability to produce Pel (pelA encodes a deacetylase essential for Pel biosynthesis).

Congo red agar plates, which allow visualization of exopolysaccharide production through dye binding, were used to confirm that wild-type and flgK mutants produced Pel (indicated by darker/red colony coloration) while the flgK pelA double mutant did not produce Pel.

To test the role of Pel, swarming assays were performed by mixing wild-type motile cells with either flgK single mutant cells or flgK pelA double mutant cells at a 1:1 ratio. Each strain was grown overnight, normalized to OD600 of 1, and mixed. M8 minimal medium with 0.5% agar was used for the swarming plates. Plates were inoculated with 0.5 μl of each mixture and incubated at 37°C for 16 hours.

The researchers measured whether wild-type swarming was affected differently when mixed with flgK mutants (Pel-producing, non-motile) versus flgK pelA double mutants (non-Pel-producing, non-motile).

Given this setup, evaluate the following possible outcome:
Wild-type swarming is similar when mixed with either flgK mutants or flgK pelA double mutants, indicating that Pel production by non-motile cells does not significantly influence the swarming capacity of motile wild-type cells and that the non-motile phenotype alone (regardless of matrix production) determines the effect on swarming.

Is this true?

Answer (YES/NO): NO